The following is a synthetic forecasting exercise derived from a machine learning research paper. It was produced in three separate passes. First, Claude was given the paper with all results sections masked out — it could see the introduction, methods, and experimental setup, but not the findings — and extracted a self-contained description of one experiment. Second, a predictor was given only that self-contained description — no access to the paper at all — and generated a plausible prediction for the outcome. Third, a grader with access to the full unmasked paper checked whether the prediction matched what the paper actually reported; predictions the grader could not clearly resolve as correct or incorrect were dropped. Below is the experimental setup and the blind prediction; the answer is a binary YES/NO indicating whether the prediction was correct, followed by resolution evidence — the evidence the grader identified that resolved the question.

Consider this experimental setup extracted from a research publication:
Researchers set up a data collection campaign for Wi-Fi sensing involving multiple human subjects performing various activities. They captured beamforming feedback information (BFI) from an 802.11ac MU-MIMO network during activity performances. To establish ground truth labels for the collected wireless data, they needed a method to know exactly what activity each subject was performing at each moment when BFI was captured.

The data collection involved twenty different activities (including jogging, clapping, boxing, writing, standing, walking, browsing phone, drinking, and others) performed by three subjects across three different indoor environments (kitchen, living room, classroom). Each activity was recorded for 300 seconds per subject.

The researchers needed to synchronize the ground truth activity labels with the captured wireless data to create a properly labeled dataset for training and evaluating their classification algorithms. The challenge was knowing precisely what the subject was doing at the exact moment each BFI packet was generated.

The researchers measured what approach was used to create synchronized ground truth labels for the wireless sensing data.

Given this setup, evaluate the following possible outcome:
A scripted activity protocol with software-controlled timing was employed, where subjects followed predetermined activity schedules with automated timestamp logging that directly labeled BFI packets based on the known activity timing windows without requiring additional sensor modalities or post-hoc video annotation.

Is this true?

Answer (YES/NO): NO